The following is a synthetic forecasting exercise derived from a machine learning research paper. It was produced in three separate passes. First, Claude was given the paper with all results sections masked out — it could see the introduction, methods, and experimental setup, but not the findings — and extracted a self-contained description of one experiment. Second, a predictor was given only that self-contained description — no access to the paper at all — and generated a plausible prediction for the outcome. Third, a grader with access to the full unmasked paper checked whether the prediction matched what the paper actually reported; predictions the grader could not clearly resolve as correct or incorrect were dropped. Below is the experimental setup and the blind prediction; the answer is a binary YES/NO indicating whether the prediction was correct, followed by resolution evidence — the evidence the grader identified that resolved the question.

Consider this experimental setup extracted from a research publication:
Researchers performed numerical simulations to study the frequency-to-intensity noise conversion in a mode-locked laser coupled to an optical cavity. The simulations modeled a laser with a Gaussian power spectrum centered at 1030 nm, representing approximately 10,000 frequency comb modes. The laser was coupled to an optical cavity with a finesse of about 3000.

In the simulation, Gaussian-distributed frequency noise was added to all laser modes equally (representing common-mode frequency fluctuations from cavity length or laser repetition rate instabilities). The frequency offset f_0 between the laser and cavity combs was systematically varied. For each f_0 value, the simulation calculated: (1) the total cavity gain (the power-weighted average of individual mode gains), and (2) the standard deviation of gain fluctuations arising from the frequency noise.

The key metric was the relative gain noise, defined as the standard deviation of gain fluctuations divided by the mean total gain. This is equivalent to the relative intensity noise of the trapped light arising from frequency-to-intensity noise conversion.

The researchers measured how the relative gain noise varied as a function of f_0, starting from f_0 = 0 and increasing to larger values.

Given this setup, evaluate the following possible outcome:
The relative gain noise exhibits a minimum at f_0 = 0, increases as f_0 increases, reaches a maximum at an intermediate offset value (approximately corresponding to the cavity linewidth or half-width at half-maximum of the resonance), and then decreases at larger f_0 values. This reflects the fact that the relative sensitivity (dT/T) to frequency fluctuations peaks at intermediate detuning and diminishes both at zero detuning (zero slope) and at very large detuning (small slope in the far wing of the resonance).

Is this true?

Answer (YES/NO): NO